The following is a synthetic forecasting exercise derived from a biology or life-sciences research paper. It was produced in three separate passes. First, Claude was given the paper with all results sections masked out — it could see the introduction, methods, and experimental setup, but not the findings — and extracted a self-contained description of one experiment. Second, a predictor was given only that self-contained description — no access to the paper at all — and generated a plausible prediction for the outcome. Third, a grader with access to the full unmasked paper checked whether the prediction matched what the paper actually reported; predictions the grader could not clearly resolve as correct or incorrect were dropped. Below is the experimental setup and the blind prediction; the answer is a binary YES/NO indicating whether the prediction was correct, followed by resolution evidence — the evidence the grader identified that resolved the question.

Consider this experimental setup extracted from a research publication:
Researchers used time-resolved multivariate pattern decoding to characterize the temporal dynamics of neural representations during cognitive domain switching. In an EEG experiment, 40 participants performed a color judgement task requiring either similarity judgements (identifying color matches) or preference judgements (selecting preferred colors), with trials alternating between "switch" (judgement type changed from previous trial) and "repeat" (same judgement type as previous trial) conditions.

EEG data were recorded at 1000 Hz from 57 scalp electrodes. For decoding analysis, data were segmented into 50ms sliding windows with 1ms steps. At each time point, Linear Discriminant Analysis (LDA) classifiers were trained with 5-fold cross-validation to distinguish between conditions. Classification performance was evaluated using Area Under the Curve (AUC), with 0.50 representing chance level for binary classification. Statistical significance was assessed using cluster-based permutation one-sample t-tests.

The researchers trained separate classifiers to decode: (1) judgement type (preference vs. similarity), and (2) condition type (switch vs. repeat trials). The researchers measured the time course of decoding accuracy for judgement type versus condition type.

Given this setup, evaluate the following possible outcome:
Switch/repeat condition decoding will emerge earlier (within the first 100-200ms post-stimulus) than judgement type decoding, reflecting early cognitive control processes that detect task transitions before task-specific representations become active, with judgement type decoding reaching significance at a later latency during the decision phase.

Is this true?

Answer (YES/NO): NO